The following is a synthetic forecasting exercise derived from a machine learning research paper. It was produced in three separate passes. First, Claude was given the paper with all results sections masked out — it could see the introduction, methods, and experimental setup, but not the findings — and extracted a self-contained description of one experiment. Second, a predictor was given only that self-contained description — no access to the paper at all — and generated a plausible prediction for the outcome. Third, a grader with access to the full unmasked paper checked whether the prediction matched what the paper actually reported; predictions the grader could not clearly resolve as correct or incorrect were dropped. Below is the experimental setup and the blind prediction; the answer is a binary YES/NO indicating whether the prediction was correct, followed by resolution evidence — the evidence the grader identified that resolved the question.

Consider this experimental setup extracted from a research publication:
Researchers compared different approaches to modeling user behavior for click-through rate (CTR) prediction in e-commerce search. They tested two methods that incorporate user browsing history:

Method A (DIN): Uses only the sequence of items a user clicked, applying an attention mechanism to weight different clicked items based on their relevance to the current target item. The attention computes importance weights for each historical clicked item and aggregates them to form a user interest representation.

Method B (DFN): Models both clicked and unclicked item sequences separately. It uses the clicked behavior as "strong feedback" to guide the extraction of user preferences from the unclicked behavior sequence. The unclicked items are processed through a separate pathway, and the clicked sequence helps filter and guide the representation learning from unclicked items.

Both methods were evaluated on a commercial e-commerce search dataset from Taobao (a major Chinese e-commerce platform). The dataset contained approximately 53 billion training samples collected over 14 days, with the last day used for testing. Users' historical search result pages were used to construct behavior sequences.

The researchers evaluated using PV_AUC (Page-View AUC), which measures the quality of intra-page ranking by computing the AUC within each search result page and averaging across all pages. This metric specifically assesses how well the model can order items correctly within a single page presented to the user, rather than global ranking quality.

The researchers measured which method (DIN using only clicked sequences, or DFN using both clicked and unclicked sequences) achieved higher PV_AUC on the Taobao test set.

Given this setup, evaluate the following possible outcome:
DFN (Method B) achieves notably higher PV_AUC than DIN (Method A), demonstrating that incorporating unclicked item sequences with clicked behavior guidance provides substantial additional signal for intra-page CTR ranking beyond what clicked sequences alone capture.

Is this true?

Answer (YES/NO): NO